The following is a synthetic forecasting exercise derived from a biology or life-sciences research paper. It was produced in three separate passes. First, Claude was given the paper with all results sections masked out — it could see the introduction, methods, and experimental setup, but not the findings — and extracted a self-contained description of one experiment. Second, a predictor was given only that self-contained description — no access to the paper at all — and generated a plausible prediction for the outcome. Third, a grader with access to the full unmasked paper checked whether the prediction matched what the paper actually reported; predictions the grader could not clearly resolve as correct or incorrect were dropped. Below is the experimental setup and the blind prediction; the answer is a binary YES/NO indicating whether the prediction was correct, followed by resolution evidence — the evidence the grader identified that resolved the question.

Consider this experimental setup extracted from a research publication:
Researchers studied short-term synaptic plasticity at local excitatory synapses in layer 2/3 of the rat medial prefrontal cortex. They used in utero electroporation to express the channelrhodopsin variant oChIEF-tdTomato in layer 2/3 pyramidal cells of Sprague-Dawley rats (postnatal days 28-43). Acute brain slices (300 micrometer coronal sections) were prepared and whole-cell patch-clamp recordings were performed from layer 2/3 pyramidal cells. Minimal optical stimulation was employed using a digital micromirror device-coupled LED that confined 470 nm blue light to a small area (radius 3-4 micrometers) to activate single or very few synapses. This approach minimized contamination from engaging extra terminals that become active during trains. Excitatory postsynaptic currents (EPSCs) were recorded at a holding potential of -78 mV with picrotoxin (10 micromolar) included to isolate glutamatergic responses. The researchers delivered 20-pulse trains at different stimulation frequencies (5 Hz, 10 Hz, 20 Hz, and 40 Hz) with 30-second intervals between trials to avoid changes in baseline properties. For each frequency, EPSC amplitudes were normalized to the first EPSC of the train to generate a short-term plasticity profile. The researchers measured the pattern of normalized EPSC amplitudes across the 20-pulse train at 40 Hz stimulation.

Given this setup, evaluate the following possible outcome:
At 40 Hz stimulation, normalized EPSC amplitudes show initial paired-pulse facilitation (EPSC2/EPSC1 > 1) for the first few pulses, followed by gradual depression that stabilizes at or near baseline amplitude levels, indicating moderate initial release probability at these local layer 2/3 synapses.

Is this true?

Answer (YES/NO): NO